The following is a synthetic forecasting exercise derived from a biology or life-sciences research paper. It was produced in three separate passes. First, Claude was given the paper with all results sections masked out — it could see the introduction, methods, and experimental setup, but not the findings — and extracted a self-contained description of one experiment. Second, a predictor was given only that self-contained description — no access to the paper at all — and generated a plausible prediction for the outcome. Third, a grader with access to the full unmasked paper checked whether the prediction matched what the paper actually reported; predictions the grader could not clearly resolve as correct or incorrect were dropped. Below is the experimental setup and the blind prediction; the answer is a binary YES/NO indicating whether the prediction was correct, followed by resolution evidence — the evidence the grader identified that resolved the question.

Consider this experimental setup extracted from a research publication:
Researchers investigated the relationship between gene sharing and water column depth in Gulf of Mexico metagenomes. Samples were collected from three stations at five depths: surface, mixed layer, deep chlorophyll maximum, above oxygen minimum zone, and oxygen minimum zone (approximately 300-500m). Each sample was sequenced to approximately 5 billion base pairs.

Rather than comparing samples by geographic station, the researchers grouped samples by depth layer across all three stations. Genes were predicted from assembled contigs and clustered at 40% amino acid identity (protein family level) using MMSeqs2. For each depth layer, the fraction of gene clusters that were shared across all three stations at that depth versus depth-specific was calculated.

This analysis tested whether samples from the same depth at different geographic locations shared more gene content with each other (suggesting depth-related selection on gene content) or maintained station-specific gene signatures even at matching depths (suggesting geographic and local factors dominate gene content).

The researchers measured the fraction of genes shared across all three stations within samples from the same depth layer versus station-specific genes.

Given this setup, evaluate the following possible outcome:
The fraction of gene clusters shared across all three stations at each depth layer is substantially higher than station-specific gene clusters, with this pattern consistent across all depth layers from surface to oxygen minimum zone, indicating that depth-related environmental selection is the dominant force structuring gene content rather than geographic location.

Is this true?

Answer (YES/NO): NO